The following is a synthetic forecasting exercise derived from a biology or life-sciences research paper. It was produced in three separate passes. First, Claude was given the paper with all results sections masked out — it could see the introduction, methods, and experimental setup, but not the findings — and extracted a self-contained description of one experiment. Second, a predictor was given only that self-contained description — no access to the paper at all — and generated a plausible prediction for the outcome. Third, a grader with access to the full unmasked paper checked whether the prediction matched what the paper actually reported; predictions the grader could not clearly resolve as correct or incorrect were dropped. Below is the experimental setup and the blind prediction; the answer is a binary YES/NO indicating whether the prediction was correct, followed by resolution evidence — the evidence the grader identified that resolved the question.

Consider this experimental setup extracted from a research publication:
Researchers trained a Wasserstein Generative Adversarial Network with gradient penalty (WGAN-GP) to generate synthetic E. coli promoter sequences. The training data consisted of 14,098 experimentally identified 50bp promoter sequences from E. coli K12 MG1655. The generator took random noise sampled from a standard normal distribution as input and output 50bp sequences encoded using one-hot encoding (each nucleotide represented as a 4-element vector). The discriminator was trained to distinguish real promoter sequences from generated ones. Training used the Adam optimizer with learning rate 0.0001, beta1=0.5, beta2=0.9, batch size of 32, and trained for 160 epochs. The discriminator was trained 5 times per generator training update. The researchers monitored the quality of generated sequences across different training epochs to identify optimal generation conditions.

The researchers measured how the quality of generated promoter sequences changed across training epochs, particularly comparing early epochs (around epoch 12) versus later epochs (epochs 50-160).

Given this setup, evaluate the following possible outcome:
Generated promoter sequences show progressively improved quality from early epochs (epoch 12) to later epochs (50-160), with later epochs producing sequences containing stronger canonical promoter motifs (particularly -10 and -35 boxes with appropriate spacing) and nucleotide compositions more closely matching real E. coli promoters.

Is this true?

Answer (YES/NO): NO